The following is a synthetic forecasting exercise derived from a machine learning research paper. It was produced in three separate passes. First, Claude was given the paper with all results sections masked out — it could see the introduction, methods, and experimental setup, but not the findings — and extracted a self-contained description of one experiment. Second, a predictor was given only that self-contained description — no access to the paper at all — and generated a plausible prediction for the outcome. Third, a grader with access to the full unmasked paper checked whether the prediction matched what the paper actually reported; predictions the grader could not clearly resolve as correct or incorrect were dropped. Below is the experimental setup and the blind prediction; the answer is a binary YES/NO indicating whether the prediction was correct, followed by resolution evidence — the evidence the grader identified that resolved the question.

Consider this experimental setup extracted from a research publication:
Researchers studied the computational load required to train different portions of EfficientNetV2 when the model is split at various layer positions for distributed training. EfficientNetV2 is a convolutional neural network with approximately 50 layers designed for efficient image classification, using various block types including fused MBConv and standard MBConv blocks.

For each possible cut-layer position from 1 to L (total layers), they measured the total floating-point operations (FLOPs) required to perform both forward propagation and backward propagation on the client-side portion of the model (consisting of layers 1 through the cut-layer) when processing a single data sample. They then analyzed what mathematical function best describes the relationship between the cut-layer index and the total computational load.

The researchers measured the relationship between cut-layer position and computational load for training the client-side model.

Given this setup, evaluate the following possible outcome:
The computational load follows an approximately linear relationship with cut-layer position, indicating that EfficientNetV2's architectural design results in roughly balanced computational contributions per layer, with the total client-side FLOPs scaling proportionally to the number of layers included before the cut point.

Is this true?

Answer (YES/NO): YES